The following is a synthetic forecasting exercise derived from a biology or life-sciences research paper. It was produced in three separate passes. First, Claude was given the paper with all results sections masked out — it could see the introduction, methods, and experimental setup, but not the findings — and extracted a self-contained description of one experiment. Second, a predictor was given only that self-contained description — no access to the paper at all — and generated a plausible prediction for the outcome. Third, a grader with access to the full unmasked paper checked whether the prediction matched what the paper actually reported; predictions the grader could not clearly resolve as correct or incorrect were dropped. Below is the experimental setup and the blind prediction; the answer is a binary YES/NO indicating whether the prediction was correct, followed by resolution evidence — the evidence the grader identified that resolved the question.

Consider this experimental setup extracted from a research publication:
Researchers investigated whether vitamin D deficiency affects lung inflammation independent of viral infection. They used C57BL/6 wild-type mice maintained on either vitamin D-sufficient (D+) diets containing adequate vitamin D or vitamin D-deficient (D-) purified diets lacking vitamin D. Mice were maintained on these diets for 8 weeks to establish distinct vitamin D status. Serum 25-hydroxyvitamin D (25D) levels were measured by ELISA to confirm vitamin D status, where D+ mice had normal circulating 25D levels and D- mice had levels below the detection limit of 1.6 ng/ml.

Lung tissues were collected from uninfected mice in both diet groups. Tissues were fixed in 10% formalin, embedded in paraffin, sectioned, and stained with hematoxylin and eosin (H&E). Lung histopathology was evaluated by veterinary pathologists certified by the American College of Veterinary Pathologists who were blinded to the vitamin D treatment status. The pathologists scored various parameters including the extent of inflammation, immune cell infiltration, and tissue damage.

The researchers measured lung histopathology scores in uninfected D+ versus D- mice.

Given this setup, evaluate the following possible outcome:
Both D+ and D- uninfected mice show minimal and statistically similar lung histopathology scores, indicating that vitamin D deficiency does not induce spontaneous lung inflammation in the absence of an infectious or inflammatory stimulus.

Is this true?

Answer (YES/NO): NO